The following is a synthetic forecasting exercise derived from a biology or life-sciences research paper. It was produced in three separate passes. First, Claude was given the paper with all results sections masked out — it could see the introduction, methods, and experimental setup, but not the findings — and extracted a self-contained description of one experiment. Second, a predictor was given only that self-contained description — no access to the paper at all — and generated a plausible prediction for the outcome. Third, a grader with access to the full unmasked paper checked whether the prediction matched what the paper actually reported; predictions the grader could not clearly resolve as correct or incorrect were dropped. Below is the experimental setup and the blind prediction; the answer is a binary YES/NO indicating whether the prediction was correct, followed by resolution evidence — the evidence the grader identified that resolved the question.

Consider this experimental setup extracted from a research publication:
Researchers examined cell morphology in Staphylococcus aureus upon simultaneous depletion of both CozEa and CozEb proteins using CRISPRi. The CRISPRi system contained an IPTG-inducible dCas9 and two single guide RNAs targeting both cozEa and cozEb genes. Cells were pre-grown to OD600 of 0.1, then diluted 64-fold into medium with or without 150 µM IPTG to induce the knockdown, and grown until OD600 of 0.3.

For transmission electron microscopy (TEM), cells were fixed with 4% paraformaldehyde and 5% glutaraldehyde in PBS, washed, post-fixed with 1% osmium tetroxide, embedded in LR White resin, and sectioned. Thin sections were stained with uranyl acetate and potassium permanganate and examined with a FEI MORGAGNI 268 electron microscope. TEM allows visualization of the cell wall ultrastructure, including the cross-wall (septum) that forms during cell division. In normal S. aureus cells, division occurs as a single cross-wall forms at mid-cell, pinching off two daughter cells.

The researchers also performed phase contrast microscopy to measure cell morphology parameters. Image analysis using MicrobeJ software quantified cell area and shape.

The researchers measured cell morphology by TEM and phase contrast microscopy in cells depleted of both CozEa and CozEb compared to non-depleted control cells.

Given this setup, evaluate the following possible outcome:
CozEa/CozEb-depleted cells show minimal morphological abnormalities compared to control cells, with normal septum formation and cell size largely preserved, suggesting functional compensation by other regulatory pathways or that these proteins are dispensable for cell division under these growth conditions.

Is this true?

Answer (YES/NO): NO